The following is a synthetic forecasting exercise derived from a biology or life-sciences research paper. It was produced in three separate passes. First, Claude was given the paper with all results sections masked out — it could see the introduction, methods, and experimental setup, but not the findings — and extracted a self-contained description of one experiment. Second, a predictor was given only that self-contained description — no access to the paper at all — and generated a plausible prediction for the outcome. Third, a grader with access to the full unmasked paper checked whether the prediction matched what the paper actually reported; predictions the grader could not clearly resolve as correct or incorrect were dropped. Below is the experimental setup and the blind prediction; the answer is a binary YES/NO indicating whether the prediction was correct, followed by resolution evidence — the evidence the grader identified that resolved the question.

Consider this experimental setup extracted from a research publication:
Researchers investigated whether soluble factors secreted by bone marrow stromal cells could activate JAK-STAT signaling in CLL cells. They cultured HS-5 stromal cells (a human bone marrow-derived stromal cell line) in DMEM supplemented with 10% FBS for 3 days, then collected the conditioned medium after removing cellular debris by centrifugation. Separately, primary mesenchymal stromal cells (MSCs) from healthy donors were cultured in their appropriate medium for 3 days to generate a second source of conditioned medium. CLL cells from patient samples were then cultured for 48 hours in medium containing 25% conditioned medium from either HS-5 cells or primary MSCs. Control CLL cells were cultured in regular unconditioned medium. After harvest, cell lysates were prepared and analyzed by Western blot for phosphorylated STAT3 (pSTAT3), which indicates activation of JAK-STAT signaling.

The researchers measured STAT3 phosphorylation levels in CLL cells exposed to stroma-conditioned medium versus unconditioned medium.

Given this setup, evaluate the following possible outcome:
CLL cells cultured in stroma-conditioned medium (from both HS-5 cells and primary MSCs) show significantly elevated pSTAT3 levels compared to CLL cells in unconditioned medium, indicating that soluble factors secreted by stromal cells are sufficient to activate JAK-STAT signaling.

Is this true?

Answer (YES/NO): YES